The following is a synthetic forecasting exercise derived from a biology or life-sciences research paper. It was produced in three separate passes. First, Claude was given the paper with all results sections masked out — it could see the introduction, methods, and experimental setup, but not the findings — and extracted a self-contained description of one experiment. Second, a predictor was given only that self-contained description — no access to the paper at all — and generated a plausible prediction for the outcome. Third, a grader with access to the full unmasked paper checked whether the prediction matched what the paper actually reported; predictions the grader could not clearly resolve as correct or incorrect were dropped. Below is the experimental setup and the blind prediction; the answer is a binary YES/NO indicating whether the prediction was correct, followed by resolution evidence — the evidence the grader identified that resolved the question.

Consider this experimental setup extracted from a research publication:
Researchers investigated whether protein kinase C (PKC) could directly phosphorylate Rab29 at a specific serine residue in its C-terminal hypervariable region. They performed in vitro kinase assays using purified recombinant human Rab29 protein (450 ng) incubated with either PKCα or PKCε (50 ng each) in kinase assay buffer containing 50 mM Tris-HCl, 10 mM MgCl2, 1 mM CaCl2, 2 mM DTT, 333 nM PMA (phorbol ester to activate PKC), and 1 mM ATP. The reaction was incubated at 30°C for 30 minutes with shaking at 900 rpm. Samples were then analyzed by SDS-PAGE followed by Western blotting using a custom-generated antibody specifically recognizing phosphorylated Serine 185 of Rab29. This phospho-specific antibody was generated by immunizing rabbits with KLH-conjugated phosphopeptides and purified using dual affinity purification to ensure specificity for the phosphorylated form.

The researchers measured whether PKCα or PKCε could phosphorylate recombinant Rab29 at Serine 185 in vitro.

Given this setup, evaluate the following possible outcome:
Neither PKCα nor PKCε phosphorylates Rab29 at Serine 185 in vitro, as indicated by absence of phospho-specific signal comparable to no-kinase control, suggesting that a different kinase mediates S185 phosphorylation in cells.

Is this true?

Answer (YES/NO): NO